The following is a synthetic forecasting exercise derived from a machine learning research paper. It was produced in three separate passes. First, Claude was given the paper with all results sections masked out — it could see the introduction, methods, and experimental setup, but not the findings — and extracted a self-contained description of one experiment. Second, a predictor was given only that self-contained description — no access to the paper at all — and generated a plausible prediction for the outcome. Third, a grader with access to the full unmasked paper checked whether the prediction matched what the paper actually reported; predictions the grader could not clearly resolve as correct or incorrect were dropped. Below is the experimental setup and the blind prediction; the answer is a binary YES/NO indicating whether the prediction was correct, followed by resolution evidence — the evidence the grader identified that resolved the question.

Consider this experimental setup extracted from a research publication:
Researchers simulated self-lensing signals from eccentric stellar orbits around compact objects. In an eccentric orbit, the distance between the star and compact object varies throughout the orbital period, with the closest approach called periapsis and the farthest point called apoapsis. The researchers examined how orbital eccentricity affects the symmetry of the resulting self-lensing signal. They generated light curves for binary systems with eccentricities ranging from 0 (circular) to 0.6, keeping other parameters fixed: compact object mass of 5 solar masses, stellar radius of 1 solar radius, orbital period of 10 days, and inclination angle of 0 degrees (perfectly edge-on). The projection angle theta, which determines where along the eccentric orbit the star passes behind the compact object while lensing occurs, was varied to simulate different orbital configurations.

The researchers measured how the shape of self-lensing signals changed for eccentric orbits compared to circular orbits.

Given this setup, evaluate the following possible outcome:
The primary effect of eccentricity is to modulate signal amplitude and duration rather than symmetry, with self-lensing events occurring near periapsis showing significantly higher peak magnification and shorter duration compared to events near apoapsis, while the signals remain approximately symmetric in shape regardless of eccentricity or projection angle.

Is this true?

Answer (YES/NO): NO